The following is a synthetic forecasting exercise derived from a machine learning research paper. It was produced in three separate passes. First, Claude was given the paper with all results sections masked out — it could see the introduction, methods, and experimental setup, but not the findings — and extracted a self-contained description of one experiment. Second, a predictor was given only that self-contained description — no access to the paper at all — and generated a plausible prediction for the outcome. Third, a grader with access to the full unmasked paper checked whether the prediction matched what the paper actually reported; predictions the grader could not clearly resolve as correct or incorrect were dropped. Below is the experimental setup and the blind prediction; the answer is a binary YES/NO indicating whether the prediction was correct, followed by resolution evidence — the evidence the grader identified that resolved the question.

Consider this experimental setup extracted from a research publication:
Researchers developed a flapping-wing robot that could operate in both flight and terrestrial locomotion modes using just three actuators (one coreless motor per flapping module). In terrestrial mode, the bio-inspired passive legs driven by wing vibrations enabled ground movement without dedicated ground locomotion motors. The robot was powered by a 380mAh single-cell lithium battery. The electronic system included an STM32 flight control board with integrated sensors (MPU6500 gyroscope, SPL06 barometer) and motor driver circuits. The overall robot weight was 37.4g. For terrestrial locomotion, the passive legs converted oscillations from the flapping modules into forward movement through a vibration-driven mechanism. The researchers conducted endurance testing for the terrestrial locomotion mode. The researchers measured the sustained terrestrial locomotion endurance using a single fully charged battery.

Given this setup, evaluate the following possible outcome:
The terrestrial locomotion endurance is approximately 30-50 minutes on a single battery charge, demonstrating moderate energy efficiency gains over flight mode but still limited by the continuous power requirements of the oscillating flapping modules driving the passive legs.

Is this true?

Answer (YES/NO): NO